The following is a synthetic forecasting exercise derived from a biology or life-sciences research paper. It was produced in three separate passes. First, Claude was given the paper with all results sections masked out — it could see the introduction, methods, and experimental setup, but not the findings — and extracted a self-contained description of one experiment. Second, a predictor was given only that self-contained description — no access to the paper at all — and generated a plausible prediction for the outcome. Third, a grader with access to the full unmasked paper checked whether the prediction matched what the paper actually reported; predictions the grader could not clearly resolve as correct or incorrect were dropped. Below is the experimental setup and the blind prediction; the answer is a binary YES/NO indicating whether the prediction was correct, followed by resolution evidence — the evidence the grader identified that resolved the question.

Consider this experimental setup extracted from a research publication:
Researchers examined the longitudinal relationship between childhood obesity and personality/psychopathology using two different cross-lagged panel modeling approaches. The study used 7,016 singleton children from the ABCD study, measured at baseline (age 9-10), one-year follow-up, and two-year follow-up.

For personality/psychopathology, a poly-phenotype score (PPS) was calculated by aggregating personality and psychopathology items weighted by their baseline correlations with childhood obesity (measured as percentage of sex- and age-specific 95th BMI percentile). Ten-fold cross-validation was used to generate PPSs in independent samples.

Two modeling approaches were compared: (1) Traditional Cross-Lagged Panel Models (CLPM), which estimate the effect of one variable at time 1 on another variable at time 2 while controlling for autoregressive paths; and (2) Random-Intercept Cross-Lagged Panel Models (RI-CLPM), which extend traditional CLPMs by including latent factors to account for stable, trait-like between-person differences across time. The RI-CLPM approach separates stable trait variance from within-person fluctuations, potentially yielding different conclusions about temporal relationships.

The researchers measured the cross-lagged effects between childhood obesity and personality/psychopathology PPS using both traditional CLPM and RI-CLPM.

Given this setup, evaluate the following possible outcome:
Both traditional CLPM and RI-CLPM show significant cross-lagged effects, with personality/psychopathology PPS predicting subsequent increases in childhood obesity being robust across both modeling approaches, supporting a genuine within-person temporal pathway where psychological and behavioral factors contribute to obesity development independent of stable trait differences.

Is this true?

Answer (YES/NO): YES